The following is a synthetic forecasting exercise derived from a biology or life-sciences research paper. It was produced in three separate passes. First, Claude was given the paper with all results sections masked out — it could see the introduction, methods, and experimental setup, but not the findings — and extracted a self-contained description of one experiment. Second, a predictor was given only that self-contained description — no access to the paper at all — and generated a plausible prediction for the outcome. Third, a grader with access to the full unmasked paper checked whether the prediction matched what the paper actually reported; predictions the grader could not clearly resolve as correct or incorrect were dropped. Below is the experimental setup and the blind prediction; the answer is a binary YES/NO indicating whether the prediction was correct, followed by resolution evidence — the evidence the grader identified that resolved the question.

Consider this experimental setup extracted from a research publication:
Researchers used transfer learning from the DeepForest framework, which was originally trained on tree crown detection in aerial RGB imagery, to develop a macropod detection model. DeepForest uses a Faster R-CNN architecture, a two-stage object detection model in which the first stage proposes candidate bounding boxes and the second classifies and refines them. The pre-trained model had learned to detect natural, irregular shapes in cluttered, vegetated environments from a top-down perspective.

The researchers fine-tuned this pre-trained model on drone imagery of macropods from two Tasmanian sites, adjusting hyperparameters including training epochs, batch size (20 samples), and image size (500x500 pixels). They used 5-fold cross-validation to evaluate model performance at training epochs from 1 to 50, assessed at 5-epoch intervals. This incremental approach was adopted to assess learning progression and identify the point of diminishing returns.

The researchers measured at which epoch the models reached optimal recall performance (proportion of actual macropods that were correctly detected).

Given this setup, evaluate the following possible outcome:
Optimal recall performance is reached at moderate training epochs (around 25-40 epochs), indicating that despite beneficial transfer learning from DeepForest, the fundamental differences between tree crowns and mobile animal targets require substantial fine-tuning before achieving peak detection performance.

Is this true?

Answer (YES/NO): NO